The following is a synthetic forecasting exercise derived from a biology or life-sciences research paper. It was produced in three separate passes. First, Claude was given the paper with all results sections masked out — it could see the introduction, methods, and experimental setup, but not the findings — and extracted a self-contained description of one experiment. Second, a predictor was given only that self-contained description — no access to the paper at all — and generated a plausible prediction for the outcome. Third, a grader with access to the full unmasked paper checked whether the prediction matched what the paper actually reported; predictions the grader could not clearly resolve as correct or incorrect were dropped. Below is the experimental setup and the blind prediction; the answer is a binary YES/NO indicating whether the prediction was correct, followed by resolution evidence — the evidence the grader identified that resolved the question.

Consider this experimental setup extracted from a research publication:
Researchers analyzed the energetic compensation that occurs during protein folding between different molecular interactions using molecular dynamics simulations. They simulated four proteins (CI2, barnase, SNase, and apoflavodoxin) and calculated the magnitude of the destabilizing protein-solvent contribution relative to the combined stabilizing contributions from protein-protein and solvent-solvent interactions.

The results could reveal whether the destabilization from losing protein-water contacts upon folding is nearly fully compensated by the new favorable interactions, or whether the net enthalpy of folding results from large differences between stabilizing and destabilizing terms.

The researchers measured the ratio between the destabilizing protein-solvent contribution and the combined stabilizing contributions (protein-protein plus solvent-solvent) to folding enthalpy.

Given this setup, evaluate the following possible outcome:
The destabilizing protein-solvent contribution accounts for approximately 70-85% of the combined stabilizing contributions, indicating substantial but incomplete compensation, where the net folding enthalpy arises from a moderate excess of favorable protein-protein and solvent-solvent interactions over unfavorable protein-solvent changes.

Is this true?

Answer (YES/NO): NO